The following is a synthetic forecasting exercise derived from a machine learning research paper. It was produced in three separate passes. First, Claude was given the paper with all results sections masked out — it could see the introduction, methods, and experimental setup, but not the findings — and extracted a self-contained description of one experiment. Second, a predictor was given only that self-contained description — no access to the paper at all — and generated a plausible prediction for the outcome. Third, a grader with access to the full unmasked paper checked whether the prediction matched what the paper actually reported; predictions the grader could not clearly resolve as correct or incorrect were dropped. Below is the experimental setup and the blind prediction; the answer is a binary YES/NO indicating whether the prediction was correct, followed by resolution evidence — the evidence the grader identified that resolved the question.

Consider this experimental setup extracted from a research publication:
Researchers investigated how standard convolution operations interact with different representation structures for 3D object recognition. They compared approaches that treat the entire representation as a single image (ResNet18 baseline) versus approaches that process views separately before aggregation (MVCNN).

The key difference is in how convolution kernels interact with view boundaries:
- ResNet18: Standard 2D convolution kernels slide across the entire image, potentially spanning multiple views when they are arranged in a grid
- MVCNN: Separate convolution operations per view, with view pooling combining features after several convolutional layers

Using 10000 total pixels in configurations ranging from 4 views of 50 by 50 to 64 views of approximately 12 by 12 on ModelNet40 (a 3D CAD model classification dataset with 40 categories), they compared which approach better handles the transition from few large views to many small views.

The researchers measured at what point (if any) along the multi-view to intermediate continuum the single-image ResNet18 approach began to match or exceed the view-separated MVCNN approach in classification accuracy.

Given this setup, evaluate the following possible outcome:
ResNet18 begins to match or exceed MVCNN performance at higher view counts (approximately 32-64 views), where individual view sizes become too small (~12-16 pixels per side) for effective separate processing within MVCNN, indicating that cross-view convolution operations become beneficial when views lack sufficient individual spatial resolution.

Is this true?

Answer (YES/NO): NO